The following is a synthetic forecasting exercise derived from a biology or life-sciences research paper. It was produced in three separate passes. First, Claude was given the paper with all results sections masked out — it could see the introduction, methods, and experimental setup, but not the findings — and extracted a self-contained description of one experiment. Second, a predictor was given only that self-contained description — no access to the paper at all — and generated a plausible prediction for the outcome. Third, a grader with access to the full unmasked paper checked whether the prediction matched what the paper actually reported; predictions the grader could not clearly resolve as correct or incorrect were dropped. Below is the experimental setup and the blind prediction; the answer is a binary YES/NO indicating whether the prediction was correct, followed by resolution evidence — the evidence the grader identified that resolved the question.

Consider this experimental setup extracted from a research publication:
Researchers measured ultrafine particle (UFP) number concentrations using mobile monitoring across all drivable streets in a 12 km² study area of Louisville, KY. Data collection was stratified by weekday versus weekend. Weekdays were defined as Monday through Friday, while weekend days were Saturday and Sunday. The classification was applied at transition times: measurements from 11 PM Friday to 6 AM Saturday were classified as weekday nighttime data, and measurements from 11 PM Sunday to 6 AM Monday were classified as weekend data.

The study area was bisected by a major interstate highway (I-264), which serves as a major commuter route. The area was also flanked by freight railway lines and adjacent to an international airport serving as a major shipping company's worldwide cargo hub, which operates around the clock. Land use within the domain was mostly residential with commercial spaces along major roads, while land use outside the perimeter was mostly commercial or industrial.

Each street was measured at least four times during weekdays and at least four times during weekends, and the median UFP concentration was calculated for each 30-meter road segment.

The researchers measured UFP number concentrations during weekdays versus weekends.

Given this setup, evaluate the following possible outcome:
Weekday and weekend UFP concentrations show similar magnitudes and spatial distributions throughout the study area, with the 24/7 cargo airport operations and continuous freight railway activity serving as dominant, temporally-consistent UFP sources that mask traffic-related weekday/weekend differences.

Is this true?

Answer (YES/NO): NO